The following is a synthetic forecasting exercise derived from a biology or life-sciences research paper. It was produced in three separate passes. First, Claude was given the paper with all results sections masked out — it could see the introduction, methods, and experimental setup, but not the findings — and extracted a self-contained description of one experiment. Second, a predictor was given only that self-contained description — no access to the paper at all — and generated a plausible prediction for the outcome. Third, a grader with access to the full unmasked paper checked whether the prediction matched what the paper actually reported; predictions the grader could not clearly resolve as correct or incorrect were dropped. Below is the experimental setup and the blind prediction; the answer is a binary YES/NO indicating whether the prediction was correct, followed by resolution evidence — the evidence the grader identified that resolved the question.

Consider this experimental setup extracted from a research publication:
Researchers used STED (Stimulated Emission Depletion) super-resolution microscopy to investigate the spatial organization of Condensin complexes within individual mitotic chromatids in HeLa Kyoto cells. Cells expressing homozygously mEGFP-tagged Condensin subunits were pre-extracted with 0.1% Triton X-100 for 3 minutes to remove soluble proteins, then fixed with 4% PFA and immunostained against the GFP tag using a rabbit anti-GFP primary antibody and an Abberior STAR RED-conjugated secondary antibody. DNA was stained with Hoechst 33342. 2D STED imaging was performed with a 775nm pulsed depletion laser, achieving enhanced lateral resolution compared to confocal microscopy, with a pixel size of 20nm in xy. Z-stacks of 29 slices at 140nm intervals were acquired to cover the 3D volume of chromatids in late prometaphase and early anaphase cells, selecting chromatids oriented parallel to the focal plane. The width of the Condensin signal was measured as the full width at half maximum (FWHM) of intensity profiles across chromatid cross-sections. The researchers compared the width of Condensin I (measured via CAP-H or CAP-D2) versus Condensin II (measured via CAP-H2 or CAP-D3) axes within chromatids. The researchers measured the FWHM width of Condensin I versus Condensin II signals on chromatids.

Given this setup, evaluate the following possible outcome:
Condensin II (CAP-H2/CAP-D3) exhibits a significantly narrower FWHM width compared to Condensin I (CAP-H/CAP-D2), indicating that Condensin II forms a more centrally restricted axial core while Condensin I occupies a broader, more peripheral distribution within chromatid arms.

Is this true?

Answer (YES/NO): YES